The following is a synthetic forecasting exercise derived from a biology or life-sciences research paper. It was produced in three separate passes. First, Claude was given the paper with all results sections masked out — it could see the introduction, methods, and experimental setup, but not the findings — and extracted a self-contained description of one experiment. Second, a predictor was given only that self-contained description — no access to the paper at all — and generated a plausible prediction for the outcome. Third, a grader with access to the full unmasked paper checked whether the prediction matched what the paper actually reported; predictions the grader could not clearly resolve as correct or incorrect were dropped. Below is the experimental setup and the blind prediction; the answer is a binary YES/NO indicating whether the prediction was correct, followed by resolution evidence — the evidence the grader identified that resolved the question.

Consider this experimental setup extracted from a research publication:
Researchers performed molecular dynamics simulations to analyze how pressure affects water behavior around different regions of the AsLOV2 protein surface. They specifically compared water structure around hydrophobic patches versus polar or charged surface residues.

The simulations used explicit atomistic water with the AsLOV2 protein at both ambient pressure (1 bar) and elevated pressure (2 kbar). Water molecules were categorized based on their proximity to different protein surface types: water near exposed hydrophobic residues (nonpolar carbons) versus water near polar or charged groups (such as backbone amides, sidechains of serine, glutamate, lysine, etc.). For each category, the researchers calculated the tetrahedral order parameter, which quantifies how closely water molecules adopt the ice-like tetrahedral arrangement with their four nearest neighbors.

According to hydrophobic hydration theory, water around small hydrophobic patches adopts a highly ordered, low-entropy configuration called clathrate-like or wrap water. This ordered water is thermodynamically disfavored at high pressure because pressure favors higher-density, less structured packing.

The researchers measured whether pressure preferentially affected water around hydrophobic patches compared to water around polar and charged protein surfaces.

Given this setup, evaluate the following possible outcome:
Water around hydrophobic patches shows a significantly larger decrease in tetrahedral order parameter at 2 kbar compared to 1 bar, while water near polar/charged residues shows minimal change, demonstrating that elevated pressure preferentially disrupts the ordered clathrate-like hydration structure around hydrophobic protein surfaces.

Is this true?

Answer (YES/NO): YES